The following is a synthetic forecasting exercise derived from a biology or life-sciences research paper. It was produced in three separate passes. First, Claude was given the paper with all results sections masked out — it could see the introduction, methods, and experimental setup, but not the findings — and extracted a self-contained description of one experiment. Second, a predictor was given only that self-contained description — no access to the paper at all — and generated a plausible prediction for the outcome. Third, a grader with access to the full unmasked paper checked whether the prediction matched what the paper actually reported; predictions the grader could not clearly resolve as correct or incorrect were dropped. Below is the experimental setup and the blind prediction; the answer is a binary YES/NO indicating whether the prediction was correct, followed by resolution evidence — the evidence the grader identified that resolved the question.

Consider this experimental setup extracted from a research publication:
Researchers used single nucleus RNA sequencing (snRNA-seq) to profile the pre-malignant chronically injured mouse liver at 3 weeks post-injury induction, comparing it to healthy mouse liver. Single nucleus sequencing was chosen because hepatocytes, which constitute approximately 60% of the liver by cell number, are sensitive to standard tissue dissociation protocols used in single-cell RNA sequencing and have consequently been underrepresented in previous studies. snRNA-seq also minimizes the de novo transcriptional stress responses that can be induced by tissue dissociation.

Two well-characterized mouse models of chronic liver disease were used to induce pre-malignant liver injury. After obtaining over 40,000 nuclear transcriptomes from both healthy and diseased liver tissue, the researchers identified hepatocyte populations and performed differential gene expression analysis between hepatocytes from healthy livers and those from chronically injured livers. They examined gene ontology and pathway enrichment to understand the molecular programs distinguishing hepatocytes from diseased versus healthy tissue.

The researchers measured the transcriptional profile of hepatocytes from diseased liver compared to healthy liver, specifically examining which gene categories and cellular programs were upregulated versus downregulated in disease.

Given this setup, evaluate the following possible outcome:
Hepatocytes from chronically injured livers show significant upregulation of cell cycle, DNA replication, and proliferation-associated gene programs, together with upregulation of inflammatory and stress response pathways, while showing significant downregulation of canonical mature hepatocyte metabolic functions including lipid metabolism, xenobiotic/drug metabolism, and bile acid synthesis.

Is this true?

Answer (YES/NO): NO